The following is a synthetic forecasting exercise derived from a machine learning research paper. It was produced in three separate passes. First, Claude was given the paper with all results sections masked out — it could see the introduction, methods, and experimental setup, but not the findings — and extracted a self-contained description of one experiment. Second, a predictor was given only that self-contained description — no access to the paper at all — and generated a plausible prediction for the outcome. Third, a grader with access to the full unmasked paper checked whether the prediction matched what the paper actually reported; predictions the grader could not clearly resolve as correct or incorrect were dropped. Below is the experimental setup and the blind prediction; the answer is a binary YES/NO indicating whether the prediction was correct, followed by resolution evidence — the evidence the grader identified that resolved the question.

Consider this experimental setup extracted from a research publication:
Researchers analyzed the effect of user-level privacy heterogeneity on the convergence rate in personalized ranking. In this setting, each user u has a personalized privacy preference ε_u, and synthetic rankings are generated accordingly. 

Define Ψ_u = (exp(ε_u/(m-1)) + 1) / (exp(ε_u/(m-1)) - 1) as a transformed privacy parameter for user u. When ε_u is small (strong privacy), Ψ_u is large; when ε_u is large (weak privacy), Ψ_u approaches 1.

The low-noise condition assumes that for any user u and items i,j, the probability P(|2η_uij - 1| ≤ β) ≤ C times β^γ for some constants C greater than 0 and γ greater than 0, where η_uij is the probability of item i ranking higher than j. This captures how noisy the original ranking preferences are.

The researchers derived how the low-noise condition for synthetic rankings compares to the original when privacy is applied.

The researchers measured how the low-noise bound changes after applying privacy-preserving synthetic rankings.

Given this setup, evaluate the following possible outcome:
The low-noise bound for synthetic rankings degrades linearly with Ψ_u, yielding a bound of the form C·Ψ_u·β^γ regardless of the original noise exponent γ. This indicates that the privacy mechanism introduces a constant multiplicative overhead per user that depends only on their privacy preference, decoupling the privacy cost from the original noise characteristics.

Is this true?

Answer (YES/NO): NO